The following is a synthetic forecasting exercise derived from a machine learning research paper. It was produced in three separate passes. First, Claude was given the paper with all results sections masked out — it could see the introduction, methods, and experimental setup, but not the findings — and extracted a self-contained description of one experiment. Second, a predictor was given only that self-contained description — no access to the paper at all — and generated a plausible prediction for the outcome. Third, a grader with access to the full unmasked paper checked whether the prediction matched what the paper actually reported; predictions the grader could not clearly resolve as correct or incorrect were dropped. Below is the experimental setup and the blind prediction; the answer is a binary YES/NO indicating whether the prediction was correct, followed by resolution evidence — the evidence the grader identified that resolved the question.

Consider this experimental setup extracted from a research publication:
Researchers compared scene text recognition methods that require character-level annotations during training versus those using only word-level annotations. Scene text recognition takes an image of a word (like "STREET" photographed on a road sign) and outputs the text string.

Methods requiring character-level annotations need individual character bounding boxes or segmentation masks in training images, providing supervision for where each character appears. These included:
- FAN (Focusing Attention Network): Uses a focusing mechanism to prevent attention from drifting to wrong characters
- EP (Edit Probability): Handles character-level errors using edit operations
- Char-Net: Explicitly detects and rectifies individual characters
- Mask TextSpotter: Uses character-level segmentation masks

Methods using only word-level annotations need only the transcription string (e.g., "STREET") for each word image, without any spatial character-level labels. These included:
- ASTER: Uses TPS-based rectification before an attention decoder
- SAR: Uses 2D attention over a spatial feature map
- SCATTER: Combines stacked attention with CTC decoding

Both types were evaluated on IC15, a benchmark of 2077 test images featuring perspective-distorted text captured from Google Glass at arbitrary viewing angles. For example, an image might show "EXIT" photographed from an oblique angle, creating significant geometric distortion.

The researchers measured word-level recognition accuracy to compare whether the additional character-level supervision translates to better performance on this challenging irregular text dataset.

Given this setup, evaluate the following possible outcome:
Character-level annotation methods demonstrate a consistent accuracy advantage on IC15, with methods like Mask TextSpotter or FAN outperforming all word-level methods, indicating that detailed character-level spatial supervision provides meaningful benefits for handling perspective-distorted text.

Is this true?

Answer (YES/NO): NO